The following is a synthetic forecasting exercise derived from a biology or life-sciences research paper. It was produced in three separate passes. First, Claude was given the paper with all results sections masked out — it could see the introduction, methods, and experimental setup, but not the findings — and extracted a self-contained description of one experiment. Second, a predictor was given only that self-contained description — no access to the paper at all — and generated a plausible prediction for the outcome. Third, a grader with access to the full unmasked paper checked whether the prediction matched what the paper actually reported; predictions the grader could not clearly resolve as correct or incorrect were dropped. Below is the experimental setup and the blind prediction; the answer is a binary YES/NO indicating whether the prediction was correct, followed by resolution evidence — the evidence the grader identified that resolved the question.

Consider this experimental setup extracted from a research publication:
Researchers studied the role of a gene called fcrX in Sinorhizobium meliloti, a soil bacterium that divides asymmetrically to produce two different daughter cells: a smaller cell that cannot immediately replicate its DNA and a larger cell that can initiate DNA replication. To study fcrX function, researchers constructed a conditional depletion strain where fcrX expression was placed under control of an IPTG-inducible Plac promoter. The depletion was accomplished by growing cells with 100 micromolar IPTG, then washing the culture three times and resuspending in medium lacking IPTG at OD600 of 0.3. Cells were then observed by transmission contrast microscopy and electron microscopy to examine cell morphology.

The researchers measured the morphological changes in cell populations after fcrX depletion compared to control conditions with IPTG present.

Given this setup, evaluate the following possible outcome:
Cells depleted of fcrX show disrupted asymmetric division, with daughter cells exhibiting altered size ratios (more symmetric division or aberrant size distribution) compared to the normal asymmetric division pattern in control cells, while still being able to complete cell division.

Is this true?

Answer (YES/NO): NO